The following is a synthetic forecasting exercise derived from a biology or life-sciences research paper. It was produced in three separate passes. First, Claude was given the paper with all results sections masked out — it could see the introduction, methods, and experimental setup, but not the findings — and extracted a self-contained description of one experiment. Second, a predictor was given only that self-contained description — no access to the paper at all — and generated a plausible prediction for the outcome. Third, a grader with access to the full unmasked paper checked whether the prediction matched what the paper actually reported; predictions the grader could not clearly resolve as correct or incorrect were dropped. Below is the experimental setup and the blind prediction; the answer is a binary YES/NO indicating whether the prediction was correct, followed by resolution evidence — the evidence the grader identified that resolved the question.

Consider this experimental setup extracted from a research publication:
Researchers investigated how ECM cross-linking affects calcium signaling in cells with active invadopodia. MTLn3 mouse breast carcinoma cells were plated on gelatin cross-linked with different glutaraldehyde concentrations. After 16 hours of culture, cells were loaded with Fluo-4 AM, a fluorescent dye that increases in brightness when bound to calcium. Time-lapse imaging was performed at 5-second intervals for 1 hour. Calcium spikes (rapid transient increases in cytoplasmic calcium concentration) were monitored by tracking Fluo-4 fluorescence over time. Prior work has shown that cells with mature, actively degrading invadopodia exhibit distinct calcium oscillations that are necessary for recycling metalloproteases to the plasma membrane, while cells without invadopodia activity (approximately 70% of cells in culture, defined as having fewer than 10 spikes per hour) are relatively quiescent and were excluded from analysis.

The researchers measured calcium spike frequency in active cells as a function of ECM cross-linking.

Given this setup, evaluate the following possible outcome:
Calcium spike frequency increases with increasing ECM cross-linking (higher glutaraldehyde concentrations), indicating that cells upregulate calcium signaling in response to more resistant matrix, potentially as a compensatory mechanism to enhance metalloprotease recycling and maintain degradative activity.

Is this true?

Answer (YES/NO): NO